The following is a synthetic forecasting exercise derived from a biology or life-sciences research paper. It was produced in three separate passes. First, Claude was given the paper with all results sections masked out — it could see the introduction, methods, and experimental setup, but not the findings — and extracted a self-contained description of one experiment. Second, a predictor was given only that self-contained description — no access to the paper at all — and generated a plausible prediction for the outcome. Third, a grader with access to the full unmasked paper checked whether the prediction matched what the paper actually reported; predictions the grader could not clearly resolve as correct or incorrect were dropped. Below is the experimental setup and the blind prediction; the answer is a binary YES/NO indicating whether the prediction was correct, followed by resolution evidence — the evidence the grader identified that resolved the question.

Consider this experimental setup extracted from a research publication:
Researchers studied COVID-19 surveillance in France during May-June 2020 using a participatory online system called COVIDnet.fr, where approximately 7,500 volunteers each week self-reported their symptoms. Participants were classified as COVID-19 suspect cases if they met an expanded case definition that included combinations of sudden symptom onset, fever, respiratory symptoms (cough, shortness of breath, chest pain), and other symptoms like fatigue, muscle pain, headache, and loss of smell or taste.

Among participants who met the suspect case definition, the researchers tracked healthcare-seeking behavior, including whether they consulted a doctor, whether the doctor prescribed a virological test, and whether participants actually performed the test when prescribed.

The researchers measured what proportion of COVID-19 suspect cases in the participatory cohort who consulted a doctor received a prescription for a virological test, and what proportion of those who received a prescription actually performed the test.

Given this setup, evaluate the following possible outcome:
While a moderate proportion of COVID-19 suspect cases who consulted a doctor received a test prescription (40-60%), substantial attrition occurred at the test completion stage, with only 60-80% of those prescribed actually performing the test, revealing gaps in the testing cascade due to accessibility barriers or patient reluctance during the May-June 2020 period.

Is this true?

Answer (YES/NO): NO